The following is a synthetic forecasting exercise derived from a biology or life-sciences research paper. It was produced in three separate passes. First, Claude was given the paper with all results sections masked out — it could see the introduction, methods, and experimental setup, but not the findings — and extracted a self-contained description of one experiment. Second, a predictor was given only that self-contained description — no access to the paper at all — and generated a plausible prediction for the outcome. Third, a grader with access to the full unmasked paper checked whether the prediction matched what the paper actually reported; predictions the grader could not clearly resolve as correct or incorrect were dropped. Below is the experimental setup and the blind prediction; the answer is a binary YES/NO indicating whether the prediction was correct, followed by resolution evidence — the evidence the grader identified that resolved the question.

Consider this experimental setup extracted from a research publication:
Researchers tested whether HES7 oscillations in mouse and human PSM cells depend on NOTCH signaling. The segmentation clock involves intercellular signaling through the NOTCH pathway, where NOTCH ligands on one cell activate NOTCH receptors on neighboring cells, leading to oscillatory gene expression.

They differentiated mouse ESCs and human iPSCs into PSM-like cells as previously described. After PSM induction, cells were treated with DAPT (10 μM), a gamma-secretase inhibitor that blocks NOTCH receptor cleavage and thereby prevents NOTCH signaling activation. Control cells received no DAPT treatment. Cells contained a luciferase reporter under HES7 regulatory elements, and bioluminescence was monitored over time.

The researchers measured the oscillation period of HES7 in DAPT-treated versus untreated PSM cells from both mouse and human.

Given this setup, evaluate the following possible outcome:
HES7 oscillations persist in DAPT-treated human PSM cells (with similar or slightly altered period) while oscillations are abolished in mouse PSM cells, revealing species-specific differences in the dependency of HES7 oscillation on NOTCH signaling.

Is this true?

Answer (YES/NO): NO